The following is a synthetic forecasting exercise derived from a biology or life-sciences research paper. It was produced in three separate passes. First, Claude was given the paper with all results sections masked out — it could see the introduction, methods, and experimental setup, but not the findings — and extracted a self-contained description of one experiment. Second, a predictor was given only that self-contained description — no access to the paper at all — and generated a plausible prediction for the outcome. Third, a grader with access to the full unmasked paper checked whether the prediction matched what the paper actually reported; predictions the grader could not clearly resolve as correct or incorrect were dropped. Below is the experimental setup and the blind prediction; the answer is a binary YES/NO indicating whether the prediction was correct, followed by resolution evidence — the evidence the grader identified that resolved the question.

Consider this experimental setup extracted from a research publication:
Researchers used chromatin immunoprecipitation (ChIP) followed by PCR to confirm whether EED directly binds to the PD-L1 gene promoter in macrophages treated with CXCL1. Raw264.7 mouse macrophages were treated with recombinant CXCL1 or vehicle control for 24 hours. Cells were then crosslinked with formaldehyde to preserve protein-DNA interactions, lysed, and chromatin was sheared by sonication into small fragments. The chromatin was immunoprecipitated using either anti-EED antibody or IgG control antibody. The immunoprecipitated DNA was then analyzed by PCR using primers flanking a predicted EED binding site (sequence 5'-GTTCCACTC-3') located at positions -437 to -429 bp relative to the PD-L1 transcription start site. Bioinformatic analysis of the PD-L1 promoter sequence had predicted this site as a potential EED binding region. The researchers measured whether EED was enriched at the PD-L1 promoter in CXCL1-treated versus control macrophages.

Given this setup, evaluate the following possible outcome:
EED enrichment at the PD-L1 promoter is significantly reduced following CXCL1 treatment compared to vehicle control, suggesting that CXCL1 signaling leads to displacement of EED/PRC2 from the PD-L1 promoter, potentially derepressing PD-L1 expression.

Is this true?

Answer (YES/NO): NO